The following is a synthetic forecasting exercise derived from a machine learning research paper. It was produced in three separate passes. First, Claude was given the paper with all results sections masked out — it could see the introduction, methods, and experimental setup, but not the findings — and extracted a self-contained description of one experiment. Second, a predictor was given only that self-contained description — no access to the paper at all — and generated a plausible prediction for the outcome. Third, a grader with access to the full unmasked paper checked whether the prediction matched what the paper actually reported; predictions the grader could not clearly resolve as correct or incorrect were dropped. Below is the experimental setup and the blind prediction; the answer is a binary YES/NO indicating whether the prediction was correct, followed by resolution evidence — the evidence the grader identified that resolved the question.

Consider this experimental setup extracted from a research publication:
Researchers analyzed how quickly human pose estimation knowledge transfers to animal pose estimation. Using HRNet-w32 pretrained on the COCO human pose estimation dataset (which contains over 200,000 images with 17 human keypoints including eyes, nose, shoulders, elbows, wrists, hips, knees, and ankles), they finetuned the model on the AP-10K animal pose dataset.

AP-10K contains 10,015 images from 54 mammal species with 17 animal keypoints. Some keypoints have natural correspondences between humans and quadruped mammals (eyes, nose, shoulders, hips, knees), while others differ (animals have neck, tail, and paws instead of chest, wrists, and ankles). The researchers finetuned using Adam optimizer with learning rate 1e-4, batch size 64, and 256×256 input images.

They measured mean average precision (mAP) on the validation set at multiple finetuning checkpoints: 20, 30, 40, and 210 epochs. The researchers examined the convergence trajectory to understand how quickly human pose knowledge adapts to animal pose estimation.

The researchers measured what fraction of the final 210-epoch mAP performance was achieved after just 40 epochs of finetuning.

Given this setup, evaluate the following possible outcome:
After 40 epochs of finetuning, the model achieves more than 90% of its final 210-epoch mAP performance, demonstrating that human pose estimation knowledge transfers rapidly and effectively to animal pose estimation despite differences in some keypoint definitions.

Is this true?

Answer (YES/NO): NO